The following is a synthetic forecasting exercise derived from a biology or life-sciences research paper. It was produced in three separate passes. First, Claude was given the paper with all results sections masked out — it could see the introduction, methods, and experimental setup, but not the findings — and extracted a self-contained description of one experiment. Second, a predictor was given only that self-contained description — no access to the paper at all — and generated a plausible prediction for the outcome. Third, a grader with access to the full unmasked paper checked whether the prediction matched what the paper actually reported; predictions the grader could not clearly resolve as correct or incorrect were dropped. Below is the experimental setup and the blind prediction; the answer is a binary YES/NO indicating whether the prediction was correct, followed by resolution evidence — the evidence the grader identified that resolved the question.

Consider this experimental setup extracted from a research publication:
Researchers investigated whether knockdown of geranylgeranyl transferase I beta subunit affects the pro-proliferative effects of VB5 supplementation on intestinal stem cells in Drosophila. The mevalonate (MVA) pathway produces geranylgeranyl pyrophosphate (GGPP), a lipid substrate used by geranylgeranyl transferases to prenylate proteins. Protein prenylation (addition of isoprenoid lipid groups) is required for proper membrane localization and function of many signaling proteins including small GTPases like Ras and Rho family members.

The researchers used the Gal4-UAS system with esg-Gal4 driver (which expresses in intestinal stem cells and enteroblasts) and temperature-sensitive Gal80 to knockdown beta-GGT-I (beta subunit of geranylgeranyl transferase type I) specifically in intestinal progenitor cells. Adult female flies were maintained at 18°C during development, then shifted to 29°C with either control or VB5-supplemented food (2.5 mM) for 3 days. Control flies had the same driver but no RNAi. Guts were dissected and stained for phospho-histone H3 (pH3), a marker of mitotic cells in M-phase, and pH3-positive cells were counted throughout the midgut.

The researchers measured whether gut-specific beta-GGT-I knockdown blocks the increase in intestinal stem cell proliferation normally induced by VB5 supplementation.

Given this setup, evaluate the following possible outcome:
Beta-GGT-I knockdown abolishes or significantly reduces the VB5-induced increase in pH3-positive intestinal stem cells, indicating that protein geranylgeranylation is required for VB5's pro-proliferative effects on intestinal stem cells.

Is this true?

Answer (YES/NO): YES